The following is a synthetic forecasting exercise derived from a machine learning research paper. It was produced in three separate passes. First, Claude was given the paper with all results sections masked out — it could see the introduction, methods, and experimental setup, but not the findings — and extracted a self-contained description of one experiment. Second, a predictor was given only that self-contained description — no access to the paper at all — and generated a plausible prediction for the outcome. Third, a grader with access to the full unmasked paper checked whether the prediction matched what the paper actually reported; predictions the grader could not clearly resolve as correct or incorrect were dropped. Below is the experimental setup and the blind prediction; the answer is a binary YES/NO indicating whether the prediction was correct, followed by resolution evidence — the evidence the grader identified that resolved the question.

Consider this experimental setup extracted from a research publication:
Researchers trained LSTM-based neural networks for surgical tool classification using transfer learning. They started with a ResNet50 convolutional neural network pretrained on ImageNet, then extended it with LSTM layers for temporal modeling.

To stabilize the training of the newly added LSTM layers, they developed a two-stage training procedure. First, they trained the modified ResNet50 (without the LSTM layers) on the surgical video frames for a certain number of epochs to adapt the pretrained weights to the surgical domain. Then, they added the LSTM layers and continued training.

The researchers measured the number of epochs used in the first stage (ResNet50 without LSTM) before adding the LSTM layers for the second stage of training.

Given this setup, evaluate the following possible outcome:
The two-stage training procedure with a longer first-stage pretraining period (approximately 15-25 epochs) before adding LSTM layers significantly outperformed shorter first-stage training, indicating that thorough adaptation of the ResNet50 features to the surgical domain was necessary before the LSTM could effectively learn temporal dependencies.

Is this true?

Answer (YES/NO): NO